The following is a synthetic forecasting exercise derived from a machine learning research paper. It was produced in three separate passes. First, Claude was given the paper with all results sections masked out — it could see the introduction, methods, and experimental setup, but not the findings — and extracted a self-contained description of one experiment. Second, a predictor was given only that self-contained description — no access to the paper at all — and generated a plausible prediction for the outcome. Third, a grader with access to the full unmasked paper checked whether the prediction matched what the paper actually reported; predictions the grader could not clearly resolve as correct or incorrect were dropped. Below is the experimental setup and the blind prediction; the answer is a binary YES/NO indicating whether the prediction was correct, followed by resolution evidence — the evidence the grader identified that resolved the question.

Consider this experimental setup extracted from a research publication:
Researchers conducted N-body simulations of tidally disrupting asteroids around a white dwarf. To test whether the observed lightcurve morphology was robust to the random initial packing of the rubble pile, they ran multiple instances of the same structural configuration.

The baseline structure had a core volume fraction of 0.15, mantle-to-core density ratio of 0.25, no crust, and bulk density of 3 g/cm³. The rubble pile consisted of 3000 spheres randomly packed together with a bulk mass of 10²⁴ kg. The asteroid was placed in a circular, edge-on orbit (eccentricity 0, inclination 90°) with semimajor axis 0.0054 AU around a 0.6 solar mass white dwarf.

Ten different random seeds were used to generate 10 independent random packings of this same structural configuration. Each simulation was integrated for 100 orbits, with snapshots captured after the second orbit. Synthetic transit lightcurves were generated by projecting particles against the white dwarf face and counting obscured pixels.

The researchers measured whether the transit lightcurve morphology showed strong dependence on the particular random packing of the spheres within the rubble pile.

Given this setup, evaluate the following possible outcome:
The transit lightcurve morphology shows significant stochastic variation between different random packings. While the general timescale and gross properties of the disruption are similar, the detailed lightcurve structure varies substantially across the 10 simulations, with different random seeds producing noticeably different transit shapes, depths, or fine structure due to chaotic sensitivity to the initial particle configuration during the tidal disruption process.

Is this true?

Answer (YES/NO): NO